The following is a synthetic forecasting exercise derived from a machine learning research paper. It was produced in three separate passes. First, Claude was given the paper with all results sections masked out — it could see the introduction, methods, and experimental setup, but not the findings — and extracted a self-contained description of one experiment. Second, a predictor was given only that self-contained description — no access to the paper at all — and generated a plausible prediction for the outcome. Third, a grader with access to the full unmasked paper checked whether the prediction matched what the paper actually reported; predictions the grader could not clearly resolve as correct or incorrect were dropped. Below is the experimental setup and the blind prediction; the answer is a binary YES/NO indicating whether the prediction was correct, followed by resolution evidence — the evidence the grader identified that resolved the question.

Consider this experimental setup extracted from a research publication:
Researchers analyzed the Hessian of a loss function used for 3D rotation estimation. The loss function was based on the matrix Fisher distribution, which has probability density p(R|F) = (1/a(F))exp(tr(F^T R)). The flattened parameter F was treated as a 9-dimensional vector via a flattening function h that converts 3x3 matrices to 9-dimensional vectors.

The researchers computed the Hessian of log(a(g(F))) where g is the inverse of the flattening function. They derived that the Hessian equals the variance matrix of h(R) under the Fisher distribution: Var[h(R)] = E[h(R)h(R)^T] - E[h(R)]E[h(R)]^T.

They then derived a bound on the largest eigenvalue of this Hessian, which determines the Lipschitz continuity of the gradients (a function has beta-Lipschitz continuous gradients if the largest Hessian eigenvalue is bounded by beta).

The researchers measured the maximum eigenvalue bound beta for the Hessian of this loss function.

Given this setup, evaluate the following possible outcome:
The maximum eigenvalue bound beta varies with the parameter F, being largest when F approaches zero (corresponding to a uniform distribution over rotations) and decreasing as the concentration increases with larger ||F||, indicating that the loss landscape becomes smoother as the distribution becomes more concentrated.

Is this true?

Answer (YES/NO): NO